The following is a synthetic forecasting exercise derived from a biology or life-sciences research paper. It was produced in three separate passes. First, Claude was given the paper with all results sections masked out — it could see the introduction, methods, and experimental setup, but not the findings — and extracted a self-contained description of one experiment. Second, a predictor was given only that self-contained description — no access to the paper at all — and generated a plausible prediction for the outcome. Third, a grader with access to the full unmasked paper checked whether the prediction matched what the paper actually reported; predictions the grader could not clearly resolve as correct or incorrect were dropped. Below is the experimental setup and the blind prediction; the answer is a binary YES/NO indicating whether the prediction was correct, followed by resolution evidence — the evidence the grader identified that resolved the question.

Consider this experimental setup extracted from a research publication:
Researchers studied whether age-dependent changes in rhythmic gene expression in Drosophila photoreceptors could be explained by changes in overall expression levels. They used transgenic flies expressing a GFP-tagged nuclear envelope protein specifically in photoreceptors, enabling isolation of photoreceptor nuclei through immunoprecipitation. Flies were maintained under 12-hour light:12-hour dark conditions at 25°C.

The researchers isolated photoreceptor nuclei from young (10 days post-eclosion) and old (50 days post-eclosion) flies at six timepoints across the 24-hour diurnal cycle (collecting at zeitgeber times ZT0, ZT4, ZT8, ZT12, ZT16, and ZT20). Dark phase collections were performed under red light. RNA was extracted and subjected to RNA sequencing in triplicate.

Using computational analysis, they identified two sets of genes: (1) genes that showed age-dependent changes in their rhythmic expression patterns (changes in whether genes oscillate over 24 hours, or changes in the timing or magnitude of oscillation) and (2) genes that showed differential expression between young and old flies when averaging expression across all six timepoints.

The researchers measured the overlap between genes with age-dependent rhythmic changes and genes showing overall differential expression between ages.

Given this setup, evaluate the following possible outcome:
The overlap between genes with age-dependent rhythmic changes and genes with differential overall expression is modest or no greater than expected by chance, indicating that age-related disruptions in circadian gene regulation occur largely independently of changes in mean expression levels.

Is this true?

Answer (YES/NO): YES